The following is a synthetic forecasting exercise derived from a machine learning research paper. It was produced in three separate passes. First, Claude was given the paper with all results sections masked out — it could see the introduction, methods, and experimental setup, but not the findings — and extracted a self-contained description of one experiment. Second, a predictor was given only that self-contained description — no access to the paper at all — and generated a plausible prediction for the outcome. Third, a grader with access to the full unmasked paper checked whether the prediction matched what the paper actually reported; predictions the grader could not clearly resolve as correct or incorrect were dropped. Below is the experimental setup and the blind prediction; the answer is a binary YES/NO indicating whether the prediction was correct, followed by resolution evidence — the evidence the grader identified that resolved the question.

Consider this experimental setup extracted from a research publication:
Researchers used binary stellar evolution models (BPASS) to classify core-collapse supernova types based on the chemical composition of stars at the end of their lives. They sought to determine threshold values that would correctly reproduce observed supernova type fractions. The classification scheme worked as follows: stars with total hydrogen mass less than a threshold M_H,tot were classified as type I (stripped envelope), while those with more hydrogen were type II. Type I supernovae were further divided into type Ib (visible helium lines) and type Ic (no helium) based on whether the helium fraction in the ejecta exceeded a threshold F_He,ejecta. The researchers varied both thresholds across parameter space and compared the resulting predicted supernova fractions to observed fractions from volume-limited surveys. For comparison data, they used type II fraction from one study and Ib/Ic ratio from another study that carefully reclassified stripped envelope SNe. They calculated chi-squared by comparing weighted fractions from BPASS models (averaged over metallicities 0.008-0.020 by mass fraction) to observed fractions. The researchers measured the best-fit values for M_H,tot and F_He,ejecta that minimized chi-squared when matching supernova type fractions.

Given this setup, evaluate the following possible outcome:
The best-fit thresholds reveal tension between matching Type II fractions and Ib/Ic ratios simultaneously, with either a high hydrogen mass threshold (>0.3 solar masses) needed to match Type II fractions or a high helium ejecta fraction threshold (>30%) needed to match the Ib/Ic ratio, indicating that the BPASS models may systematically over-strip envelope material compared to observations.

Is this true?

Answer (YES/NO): NO